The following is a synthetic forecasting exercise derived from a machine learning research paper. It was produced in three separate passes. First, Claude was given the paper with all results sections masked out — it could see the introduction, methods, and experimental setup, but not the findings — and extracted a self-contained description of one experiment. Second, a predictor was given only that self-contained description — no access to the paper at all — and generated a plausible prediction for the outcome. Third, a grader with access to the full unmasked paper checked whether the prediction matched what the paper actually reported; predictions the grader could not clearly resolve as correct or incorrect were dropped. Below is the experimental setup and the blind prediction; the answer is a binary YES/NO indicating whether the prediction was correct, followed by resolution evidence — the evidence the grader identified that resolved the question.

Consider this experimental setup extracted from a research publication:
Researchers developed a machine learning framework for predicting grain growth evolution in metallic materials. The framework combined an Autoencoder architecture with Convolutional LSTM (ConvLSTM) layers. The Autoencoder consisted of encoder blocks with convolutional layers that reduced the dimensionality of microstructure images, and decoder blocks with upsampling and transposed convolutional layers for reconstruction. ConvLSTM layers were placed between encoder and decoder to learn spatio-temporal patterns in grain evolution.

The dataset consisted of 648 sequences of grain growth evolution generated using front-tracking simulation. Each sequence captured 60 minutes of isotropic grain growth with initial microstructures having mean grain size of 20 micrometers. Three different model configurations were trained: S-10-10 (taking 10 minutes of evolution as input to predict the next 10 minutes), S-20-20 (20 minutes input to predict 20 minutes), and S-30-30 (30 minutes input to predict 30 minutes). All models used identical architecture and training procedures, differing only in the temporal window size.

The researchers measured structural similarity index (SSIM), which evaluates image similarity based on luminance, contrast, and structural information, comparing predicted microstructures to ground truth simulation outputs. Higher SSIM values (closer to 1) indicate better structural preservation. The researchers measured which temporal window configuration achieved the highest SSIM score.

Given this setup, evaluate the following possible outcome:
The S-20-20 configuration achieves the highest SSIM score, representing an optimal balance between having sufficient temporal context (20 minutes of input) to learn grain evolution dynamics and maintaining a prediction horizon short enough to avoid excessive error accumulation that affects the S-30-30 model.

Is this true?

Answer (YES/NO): NO